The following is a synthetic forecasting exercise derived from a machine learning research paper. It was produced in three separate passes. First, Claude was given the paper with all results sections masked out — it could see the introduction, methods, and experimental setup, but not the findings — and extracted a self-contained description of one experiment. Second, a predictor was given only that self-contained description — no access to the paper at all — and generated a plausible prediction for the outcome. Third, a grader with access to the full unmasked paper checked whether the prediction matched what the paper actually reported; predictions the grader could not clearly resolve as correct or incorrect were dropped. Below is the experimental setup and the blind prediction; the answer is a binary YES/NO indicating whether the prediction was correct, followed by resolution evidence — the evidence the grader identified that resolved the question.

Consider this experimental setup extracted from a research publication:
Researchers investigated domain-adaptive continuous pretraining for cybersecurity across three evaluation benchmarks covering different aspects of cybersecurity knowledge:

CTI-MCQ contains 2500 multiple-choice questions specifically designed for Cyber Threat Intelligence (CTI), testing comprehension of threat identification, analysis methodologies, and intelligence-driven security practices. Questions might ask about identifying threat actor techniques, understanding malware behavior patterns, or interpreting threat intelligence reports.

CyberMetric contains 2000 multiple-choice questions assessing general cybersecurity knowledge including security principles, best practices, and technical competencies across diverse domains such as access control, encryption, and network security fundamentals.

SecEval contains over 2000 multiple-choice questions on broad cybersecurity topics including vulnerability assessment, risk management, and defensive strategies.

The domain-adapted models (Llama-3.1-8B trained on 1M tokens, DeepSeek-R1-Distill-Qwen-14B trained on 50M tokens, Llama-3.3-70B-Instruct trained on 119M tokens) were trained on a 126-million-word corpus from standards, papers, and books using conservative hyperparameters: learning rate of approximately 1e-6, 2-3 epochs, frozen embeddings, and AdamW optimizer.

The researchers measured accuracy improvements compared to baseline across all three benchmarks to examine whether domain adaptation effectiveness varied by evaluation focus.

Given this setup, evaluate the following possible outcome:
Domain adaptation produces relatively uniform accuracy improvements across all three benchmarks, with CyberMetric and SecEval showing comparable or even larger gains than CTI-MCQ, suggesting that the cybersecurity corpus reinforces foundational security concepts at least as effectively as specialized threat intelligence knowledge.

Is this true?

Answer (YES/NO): NO